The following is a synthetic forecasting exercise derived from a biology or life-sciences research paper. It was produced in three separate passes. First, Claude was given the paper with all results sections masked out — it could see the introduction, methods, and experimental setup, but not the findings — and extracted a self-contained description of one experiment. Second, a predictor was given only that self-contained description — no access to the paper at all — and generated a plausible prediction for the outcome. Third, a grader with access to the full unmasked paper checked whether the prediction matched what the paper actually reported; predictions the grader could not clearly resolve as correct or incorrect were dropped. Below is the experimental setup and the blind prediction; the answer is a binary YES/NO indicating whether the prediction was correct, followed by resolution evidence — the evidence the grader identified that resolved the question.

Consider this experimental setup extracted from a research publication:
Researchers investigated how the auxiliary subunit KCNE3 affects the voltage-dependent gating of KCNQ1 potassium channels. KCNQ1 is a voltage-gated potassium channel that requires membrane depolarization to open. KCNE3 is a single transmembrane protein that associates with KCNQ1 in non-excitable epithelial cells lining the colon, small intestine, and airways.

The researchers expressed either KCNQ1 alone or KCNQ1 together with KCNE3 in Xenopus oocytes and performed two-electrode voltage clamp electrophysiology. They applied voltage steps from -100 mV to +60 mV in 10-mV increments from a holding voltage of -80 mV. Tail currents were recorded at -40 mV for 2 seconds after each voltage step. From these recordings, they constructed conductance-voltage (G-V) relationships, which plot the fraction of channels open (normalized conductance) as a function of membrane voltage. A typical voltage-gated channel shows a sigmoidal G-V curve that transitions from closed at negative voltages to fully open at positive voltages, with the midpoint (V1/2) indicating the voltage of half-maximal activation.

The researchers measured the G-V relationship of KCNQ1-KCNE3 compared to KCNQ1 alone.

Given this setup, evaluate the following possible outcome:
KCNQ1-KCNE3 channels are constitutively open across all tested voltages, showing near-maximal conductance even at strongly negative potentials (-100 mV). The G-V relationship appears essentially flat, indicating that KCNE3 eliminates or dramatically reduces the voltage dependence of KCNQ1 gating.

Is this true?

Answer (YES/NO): YES